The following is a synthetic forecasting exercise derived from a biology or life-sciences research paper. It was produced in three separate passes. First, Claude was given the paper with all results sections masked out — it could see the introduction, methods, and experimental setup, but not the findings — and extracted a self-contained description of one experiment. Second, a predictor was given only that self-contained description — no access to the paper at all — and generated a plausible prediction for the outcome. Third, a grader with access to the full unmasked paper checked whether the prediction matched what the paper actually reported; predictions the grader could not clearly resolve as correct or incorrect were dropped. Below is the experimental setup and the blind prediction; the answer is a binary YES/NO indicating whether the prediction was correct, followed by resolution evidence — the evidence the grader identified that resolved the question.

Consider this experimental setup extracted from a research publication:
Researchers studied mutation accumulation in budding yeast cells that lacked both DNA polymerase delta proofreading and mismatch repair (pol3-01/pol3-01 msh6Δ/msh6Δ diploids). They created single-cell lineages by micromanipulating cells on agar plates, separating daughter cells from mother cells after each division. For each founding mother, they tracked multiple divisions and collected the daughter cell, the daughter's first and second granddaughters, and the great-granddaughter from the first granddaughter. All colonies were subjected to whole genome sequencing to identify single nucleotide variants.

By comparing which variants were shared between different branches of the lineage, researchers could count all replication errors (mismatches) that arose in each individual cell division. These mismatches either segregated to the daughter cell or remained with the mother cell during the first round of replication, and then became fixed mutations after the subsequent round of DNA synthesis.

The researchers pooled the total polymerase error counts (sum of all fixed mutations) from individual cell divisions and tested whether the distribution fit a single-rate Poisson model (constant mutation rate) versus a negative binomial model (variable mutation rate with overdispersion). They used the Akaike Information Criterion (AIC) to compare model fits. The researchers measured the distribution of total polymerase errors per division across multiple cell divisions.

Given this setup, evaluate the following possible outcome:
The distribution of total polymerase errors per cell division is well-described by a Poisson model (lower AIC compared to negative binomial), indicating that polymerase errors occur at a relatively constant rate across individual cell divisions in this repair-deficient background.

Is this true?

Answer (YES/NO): NO